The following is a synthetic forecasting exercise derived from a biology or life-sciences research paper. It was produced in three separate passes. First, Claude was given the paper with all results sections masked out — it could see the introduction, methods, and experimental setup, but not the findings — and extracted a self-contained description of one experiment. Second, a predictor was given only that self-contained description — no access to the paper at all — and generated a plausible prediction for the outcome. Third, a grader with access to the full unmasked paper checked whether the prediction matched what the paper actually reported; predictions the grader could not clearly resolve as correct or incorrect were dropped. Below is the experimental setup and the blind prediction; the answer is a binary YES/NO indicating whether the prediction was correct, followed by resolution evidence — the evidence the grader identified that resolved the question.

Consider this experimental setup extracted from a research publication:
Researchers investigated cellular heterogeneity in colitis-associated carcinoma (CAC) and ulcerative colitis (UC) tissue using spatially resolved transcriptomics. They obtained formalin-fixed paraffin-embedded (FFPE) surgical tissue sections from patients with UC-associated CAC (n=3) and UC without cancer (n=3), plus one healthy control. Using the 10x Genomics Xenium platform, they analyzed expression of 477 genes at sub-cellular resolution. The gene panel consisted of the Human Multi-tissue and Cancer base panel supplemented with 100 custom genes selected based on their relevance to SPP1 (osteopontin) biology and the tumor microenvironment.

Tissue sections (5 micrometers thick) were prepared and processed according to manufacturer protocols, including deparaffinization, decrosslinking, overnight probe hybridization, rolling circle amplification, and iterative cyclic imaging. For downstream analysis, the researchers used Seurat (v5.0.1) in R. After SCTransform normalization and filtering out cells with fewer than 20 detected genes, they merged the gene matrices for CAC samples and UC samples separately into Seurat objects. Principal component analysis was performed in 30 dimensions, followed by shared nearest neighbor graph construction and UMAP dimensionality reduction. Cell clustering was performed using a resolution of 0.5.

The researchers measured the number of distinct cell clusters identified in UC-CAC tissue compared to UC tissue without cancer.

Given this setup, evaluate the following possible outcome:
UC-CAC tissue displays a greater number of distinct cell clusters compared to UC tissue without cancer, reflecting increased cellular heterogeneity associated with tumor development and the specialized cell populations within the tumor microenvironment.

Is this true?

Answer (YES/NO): YES